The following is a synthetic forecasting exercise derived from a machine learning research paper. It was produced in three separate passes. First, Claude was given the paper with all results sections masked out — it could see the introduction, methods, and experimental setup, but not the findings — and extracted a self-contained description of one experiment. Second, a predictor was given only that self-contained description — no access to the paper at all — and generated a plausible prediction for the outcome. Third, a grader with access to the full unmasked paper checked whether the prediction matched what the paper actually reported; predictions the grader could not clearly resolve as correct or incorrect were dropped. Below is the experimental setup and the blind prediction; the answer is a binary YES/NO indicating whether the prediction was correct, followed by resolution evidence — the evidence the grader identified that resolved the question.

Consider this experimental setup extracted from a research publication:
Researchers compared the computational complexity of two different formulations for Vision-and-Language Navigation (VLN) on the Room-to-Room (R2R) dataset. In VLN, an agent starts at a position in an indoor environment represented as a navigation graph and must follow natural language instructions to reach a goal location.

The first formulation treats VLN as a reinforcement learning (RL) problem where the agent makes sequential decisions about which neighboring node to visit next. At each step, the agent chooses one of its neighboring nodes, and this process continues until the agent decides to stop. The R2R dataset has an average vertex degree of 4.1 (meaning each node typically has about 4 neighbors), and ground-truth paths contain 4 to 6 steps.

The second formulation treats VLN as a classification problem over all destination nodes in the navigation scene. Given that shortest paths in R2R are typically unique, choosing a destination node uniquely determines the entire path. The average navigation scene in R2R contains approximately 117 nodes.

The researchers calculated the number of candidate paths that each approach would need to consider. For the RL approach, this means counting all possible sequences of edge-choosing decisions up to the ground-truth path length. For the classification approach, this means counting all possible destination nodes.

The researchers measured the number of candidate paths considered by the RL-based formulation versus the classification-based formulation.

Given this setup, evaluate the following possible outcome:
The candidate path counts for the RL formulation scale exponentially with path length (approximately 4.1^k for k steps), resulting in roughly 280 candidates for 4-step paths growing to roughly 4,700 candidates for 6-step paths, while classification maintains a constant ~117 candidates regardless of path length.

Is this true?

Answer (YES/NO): YES